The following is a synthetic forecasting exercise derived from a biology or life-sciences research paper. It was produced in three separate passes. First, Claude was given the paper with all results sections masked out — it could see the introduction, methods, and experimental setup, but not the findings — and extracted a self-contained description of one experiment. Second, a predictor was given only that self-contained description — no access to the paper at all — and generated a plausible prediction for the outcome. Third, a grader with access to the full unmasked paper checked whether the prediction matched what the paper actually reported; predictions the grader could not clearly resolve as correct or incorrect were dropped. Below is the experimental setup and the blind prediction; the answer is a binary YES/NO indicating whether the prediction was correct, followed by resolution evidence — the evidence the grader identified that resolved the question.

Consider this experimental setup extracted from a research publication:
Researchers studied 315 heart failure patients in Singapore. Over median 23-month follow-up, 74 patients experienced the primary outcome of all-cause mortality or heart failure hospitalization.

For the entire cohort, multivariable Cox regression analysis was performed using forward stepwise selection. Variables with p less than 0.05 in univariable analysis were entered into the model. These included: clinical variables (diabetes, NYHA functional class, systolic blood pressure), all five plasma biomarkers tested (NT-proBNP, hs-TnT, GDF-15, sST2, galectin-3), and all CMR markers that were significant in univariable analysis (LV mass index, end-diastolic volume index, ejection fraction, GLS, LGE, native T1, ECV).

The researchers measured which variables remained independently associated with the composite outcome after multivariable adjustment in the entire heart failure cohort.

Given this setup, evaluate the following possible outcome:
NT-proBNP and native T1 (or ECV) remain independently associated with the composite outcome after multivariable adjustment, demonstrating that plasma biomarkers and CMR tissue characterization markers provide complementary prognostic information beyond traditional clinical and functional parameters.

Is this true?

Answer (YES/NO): NO